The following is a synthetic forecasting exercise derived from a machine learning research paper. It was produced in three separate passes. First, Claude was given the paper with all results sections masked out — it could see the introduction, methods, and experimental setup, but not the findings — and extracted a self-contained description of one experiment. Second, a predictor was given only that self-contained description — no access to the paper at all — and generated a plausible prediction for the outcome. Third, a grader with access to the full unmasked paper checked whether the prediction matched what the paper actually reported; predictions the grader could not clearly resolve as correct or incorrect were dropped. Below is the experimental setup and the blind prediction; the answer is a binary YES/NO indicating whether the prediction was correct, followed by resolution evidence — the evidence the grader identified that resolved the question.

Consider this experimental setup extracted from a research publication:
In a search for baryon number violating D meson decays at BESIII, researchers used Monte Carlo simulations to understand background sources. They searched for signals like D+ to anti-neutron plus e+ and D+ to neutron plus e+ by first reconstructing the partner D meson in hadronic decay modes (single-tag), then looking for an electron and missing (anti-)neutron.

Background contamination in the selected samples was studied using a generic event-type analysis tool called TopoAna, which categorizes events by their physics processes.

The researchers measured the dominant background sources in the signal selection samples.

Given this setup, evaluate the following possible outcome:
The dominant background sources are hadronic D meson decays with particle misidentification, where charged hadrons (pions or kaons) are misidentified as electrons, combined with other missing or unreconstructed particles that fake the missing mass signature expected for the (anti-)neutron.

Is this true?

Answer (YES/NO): NO